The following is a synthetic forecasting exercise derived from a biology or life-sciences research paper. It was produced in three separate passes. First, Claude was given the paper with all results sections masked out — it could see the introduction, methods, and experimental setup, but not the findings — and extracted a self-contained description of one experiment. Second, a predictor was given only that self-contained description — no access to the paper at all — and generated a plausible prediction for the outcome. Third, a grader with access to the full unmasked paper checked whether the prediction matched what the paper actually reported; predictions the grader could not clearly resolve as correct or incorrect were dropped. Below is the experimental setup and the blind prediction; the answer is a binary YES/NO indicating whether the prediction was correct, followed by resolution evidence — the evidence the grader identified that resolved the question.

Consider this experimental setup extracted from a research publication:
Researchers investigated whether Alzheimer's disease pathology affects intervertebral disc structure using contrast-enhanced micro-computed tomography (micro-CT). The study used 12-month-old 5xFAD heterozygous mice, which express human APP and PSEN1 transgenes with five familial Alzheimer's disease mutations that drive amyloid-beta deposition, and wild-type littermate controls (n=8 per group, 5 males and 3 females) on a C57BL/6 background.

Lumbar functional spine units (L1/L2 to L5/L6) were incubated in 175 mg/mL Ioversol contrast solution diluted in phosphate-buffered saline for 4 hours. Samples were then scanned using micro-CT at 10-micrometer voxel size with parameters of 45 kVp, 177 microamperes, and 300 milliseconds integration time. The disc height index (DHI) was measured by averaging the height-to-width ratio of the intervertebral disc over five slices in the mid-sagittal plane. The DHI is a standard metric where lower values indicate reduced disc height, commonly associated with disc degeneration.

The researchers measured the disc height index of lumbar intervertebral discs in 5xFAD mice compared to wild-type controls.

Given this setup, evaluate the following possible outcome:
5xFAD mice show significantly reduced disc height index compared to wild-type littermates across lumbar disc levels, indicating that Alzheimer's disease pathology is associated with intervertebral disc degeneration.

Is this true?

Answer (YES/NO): NO